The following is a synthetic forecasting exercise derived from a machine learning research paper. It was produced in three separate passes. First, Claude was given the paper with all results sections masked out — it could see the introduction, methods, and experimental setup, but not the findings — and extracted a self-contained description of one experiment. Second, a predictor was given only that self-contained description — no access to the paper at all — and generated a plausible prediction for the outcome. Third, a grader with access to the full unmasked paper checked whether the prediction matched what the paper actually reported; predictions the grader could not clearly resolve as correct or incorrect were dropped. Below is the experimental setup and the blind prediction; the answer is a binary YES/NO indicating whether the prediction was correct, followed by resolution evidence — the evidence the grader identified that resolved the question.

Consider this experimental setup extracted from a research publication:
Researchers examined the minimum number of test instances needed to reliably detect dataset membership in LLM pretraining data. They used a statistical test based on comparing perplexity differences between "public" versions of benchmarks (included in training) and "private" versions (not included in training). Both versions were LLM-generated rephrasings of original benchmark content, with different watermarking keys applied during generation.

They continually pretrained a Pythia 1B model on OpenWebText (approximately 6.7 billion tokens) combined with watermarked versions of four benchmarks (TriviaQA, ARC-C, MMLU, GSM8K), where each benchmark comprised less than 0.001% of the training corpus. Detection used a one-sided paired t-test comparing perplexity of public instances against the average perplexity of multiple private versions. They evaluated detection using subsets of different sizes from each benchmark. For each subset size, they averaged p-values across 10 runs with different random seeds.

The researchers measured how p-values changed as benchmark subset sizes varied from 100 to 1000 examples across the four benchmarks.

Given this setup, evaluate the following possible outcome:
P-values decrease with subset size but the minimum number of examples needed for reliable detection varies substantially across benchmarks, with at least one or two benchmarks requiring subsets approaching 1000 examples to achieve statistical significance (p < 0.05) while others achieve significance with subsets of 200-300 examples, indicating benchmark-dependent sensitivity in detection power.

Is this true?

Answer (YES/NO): NO